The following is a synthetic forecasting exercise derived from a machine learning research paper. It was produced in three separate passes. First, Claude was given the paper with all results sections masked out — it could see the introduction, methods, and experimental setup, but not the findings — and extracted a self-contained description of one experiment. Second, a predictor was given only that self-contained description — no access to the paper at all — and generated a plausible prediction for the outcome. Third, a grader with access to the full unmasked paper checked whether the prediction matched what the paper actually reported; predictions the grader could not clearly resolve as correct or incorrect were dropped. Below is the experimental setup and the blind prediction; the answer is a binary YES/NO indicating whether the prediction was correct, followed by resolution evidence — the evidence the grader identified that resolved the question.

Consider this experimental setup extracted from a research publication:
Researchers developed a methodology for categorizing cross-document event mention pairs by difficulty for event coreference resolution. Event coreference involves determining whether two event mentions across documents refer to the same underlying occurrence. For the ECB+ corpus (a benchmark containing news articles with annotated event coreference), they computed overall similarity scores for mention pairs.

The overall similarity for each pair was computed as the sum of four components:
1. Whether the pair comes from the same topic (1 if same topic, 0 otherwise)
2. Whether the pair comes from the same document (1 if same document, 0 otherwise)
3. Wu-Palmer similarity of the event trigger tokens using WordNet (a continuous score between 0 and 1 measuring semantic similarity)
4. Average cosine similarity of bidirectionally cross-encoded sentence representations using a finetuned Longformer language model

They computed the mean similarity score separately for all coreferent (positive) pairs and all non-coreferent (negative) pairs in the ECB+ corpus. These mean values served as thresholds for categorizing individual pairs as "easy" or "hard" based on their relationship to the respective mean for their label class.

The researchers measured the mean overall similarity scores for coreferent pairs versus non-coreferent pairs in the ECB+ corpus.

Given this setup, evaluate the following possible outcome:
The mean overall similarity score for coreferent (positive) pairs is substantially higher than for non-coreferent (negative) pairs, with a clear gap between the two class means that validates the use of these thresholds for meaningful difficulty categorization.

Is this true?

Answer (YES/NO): NO